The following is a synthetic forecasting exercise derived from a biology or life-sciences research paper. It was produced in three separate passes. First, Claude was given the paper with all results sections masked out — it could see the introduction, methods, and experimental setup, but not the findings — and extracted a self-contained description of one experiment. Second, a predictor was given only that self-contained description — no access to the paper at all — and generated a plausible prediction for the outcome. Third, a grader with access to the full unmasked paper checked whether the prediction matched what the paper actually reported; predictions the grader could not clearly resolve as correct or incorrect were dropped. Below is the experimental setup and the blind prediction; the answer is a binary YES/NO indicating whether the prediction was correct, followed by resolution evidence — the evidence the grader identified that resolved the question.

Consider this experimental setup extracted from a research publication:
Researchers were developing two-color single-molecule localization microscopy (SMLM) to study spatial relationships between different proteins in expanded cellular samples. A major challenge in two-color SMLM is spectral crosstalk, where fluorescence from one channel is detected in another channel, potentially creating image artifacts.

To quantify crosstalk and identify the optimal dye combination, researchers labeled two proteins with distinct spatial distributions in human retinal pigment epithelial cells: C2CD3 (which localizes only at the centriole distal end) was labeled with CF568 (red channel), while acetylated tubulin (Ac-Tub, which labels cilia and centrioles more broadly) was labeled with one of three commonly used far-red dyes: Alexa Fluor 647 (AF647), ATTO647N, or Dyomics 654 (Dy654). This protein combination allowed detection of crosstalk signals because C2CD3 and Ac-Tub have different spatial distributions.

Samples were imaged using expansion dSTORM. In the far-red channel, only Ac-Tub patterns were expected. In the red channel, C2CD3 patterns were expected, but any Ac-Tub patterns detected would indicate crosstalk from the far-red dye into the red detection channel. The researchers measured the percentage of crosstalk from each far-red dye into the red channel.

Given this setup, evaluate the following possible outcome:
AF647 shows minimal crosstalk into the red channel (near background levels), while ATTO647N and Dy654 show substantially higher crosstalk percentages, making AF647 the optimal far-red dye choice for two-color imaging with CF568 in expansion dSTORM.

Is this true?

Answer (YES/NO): NO